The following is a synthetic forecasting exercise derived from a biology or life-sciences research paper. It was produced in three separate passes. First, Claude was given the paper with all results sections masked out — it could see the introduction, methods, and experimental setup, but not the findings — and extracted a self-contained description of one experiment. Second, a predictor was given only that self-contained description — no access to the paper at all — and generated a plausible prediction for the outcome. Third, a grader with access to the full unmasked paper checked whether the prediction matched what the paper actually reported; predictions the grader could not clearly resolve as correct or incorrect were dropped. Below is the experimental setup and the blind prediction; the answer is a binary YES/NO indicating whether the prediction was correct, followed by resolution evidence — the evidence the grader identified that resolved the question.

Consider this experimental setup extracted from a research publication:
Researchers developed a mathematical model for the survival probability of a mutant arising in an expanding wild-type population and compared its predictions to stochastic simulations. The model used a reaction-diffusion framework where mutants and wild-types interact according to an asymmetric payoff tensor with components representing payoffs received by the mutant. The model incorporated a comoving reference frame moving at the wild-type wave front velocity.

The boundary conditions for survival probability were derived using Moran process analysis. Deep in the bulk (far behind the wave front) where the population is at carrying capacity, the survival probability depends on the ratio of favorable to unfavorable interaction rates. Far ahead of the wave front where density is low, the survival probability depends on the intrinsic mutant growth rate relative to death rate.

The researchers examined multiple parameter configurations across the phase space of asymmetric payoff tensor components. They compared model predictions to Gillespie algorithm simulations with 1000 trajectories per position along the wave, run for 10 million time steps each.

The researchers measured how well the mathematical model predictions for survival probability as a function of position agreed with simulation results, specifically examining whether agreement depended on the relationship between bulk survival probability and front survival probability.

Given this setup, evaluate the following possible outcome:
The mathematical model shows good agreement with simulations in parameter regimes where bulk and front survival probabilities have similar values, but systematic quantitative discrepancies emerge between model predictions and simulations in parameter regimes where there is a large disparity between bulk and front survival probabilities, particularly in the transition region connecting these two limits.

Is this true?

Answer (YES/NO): NO